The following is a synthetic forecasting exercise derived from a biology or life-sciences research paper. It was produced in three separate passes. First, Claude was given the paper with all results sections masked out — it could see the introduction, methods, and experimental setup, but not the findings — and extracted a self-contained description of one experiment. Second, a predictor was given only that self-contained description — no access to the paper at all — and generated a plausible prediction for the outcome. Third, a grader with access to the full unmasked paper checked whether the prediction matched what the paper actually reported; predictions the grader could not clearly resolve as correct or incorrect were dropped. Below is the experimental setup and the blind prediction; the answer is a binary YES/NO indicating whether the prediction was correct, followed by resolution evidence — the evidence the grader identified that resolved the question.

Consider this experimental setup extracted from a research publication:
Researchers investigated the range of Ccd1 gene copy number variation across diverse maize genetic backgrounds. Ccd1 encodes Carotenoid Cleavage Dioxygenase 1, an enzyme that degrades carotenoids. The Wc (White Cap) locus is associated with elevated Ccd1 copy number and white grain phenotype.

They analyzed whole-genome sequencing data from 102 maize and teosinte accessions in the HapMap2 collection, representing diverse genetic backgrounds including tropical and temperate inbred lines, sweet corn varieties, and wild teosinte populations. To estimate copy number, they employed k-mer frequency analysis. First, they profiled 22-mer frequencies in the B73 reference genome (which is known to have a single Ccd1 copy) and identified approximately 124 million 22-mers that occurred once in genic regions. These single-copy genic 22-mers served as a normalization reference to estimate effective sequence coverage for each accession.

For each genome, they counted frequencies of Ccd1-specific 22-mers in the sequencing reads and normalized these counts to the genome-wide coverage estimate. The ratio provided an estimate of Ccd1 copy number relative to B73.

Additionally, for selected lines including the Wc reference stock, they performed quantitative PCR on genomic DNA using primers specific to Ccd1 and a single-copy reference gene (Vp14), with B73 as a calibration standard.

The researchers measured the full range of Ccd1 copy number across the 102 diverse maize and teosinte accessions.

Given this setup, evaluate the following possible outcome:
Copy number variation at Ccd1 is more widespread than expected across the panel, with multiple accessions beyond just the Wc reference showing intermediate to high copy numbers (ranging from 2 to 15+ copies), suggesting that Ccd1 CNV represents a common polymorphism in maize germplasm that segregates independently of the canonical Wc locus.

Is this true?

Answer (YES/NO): NO